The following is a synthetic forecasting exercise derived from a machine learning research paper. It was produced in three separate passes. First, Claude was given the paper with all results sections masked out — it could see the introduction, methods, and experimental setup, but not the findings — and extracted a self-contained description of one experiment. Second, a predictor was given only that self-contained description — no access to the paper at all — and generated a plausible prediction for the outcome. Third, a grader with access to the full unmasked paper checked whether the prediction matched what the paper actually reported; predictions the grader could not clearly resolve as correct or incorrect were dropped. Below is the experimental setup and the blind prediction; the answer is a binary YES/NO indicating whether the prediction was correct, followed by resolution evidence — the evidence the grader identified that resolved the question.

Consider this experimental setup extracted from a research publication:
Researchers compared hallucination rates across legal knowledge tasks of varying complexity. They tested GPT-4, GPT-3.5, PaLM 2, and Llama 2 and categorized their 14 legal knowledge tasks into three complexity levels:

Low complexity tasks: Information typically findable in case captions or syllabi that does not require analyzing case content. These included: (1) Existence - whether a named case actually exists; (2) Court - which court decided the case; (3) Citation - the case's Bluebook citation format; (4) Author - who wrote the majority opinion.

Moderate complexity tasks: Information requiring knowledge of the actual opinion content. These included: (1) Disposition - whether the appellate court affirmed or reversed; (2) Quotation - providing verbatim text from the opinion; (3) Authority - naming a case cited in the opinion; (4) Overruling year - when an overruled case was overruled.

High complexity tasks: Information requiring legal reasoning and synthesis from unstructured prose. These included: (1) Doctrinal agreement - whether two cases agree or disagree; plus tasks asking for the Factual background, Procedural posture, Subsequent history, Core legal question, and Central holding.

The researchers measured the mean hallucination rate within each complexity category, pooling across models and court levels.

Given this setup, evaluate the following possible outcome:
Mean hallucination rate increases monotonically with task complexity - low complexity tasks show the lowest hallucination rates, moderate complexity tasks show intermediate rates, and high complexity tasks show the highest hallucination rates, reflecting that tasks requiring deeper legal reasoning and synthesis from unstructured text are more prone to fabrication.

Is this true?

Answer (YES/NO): YES